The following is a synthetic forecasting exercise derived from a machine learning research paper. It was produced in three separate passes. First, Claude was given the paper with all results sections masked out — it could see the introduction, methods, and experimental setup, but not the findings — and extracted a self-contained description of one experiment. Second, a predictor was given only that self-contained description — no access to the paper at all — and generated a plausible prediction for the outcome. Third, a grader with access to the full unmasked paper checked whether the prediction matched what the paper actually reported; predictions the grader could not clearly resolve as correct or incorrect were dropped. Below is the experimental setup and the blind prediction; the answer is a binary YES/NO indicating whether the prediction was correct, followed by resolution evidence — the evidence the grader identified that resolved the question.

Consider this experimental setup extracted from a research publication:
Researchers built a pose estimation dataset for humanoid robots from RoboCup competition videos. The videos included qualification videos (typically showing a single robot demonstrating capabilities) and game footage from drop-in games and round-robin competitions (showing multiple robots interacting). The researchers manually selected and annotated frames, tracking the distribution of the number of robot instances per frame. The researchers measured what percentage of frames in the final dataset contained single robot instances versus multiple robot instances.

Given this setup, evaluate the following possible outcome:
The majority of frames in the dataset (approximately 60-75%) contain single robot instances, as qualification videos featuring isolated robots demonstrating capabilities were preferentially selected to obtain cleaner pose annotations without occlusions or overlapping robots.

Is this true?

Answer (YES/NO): YES